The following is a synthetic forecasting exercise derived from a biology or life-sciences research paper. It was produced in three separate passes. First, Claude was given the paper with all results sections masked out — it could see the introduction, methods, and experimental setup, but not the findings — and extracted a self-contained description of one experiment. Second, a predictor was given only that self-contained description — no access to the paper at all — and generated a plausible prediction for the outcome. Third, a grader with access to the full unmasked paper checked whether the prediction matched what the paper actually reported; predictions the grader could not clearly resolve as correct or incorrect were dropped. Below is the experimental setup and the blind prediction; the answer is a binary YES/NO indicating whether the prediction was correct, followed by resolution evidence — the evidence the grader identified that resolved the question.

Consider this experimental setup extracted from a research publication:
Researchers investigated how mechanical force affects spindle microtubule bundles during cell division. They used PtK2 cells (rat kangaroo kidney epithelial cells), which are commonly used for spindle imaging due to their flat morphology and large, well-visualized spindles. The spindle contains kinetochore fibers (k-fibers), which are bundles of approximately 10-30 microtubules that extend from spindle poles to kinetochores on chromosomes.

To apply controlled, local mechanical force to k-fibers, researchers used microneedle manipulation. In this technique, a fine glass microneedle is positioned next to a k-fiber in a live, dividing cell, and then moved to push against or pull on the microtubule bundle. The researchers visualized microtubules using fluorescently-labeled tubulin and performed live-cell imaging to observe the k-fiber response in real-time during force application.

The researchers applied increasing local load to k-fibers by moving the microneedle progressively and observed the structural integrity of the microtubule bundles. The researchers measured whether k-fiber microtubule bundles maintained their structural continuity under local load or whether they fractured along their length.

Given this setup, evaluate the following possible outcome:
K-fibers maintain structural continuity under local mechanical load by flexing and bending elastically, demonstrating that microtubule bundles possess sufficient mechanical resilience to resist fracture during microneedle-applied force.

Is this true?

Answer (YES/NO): NO